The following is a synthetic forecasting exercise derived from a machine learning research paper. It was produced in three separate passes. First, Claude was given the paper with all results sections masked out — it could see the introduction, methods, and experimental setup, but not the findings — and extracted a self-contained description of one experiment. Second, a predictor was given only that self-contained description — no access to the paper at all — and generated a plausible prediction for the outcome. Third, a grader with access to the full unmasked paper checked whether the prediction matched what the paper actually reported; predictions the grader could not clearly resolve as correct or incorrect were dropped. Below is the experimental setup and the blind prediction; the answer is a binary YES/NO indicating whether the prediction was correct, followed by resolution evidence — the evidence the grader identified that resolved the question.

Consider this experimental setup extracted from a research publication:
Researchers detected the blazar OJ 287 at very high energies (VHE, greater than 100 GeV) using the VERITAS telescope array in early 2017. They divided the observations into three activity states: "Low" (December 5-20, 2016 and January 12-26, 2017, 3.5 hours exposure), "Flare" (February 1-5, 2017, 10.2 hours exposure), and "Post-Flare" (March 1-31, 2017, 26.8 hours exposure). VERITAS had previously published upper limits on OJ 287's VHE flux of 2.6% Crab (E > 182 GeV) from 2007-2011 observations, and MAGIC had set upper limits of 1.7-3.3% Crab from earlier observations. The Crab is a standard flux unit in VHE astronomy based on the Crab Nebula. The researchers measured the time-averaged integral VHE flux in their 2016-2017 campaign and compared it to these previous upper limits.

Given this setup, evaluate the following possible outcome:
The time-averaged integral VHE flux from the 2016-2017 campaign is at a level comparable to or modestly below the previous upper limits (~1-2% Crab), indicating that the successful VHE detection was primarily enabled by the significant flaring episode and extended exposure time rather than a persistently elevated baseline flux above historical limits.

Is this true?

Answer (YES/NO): NO